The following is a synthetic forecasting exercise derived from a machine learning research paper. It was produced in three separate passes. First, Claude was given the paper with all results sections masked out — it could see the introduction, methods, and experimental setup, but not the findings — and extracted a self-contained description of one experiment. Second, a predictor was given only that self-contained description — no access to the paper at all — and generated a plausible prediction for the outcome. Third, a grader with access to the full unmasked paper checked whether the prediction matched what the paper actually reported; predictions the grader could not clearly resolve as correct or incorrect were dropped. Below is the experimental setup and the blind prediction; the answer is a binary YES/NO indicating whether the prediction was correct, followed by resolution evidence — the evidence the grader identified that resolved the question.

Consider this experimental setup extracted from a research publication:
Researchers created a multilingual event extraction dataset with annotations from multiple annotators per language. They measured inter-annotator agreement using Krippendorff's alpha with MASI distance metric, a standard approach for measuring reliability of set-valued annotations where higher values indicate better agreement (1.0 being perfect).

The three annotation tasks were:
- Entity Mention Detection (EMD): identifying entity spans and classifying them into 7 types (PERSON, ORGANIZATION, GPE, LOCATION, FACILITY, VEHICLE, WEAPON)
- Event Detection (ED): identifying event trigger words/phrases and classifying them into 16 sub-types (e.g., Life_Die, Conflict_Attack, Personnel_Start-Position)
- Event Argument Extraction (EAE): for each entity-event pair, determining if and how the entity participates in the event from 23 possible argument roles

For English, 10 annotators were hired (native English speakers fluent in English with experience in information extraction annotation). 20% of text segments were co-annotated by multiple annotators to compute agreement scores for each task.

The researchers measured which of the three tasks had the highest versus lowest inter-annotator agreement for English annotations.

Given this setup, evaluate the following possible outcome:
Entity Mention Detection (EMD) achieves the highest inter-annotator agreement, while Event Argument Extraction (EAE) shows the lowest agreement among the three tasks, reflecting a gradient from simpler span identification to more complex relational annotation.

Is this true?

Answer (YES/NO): NO